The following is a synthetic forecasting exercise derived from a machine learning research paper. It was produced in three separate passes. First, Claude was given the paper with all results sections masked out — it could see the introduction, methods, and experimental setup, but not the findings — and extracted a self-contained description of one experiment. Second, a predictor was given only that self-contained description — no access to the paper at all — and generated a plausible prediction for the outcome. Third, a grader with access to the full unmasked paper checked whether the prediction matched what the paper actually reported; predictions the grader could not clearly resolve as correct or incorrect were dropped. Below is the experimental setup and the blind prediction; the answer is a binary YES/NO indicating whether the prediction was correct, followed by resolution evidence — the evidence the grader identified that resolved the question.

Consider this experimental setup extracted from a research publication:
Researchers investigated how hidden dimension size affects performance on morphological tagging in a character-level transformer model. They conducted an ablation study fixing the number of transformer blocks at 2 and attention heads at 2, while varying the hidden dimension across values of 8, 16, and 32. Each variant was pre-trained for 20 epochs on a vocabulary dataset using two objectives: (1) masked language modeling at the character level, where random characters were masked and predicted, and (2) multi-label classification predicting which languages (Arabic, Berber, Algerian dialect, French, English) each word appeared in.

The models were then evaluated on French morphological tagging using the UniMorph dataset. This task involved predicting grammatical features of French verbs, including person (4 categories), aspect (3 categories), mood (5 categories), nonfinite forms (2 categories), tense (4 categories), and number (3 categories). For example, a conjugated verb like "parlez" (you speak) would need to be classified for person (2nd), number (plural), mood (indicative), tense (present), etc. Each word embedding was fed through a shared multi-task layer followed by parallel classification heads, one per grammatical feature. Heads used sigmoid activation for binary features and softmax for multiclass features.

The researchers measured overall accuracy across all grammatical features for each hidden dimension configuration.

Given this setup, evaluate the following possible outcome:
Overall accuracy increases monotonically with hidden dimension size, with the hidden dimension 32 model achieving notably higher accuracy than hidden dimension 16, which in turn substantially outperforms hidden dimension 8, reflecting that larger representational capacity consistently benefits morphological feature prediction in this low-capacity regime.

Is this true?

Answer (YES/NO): NO